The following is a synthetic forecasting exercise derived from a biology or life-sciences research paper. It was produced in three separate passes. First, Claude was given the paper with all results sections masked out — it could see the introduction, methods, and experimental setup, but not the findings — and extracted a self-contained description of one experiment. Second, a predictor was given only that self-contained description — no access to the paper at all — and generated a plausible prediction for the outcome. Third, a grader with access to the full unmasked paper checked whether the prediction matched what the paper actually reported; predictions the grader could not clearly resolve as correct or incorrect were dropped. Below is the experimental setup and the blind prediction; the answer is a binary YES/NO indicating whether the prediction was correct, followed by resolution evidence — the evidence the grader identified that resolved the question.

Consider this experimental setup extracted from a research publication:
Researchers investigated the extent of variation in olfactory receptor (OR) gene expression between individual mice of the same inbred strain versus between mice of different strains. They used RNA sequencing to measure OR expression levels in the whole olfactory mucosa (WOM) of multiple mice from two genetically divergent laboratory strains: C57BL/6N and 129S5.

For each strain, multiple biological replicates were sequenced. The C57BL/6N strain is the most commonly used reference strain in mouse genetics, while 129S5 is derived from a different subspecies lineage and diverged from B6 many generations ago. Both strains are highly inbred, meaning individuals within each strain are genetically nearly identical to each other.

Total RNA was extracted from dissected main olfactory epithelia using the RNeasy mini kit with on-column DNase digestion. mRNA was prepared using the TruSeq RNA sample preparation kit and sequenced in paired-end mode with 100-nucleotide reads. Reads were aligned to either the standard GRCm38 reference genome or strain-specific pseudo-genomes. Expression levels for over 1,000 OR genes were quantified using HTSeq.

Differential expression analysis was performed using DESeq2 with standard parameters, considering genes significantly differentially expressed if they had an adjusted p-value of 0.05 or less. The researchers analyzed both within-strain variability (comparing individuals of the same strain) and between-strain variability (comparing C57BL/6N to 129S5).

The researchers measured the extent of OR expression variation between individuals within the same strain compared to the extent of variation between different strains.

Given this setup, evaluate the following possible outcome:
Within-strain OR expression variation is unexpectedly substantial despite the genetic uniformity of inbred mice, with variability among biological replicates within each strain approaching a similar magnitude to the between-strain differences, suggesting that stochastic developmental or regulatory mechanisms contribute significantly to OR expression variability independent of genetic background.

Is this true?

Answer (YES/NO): NO